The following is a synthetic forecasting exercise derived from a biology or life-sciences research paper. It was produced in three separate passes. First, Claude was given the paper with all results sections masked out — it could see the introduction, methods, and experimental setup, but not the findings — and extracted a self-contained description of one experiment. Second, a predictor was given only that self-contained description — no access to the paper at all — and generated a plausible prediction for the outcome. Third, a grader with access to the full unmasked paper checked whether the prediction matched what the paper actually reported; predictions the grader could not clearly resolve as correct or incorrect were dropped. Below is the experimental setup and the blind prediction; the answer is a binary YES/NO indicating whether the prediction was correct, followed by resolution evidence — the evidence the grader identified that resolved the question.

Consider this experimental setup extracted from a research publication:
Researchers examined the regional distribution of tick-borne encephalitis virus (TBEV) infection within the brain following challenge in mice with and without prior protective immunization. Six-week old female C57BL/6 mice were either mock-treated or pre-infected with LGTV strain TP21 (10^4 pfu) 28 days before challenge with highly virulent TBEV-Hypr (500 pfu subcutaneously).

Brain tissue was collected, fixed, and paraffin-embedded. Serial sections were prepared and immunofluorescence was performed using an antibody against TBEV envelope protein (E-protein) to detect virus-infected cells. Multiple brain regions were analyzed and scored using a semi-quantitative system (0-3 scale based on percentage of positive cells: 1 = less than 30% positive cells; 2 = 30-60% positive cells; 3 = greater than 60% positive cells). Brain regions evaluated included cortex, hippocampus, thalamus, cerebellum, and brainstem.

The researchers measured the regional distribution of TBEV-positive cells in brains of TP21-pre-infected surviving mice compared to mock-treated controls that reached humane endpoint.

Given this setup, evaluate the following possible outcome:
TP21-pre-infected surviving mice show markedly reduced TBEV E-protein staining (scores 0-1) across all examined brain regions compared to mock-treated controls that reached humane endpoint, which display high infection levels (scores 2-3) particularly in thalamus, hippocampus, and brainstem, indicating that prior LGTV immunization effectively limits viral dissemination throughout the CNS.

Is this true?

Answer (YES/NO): NO